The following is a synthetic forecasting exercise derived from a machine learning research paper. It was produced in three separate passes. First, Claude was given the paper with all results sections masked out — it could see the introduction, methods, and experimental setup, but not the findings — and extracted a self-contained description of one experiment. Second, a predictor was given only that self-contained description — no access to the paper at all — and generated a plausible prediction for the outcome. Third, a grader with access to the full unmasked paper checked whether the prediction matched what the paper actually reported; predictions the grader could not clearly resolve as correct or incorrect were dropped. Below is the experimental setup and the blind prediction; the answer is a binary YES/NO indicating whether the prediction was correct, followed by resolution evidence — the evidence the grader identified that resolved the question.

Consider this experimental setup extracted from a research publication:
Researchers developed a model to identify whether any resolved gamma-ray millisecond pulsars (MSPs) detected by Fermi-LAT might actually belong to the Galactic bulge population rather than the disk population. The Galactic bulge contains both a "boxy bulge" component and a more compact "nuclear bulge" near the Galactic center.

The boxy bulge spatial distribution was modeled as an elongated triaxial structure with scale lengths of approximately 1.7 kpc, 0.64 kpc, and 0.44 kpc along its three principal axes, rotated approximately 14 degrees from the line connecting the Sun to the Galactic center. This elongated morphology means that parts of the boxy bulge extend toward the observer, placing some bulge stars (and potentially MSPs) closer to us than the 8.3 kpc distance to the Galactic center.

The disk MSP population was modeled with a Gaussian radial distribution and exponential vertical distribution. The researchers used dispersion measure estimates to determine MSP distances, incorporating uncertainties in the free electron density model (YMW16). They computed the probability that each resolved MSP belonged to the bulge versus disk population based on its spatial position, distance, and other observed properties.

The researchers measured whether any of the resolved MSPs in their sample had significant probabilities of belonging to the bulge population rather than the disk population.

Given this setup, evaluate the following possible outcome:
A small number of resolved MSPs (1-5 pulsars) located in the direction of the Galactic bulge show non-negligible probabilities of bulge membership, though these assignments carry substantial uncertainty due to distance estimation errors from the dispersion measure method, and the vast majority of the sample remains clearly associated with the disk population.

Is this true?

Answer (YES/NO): YES